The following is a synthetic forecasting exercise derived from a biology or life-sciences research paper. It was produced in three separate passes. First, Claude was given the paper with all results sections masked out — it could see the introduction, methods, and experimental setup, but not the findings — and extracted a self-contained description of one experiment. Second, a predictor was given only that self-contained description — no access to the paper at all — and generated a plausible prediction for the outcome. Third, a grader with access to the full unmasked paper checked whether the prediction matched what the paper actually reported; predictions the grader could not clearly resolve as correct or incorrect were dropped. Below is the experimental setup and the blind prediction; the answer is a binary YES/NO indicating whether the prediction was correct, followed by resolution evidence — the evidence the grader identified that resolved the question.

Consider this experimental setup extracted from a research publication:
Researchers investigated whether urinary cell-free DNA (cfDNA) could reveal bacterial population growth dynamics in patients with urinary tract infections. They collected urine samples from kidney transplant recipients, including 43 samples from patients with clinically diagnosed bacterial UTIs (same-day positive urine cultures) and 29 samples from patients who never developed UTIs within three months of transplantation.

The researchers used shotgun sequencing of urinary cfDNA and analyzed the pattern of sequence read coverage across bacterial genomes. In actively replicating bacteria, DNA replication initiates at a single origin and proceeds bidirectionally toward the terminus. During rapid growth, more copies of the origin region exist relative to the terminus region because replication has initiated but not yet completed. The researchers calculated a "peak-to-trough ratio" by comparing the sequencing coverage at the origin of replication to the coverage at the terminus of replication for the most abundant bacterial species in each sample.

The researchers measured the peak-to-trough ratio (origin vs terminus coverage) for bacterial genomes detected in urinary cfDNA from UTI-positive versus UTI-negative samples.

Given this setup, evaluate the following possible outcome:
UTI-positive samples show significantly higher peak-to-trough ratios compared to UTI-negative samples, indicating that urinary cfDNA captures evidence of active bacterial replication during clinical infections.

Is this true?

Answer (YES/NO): YES